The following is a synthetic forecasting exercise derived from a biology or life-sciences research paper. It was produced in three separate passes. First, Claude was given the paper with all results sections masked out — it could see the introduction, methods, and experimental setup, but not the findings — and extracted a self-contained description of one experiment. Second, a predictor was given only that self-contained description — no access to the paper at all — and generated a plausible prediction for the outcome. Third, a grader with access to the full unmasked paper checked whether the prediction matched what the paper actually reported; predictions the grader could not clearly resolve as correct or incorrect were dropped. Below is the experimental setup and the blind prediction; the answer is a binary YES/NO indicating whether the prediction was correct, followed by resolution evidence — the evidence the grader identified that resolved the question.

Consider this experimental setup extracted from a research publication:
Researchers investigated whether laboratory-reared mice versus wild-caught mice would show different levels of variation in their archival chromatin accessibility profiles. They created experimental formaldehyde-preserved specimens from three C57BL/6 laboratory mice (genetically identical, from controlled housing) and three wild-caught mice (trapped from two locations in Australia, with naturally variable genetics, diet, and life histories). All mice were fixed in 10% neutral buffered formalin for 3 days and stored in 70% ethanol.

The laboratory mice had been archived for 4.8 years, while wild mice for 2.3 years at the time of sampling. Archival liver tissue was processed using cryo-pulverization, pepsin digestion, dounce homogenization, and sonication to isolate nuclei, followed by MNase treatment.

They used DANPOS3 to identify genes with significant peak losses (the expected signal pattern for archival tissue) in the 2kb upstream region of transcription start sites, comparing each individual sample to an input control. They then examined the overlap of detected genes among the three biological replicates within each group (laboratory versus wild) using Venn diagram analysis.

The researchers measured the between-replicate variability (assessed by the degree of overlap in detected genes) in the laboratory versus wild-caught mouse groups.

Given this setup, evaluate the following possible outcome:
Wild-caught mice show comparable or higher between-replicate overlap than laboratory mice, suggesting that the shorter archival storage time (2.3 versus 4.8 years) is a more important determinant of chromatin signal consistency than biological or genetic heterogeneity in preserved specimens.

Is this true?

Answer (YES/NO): NO